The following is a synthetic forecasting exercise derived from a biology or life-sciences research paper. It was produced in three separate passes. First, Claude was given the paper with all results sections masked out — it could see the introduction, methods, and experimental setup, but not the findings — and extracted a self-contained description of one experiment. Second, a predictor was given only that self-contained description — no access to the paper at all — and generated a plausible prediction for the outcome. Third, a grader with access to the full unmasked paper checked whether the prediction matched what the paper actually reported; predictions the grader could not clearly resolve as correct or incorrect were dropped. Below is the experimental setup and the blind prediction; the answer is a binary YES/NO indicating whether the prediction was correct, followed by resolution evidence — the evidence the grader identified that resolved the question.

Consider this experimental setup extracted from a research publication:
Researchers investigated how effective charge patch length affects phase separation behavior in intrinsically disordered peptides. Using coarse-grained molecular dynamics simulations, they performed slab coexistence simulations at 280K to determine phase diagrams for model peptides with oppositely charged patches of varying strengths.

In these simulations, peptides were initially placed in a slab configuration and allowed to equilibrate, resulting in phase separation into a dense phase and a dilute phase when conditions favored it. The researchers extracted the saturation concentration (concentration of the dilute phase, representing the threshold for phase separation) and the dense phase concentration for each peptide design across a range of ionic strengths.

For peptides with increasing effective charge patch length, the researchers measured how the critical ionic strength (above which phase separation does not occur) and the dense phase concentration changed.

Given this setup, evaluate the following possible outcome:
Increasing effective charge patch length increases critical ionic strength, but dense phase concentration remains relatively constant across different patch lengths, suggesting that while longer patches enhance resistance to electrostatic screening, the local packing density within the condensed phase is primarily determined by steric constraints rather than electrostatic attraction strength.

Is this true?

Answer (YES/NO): NO